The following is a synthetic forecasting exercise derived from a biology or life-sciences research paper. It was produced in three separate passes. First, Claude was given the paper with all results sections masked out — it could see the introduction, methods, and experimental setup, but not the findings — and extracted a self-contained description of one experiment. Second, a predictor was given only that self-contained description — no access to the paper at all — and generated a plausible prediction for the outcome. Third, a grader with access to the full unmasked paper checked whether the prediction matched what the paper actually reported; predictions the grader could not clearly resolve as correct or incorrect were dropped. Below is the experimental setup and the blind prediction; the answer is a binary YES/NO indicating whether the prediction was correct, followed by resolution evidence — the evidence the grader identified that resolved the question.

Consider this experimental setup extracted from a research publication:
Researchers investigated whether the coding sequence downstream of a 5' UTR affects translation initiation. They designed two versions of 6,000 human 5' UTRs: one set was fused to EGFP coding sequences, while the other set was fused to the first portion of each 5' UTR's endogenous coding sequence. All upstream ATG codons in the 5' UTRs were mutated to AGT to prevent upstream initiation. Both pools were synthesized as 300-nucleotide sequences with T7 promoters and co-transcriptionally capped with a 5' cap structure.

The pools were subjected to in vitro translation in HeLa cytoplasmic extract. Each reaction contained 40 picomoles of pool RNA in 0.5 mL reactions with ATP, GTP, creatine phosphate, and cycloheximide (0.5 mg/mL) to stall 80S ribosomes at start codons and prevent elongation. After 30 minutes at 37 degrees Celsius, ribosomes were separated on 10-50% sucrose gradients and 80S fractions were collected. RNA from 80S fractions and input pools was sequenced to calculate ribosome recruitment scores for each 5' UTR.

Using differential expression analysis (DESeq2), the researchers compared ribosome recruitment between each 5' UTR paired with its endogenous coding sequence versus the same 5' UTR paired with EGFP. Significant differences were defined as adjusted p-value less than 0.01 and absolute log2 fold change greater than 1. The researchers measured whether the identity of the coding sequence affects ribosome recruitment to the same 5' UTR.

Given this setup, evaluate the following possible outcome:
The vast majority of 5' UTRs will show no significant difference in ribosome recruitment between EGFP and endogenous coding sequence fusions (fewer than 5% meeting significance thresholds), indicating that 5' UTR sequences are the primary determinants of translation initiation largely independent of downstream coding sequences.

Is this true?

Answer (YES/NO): NO